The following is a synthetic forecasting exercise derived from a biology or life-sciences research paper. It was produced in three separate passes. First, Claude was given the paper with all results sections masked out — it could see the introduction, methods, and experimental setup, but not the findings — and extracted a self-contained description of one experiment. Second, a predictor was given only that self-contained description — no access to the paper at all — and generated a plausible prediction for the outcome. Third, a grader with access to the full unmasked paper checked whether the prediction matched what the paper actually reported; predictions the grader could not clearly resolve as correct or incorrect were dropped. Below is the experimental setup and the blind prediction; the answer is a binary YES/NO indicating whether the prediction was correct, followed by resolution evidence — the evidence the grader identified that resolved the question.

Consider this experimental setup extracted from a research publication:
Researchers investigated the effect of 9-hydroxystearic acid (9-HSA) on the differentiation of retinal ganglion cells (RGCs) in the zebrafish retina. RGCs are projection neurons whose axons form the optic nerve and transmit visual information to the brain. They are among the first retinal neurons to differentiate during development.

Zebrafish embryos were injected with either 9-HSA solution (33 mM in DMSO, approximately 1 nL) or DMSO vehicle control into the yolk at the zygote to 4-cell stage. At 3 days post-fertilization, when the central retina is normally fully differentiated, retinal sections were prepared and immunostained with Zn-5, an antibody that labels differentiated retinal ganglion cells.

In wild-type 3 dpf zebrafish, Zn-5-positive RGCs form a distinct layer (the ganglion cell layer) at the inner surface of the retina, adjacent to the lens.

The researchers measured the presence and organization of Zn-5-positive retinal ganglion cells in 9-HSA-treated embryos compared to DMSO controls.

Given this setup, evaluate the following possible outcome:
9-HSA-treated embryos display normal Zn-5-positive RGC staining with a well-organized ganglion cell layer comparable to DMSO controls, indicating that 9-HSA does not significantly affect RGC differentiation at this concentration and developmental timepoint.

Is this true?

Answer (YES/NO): NO